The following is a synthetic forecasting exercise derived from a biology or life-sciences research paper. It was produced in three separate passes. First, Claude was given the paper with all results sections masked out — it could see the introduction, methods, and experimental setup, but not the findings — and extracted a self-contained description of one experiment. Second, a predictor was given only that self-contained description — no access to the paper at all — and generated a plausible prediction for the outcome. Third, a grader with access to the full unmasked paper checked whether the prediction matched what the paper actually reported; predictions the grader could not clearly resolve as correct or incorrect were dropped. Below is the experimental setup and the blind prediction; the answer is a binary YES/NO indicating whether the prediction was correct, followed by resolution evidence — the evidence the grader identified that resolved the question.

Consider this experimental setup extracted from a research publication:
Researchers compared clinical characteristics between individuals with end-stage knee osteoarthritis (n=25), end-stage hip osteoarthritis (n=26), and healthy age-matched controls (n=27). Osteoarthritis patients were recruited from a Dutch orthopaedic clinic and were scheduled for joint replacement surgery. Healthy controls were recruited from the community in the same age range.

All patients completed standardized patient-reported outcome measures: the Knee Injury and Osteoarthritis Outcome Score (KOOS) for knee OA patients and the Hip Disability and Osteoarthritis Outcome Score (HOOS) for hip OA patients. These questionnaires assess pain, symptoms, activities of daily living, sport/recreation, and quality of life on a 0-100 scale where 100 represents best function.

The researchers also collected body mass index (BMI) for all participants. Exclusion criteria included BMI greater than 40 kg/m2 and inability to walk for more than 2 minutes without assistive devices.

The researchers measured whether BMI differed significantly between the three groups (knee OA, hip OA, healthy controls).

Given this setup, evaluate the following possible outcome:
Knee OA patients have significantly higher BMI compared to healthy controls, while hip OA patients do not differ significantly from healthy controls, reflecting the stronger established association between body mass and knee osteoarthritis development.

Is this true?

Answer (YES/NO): NO